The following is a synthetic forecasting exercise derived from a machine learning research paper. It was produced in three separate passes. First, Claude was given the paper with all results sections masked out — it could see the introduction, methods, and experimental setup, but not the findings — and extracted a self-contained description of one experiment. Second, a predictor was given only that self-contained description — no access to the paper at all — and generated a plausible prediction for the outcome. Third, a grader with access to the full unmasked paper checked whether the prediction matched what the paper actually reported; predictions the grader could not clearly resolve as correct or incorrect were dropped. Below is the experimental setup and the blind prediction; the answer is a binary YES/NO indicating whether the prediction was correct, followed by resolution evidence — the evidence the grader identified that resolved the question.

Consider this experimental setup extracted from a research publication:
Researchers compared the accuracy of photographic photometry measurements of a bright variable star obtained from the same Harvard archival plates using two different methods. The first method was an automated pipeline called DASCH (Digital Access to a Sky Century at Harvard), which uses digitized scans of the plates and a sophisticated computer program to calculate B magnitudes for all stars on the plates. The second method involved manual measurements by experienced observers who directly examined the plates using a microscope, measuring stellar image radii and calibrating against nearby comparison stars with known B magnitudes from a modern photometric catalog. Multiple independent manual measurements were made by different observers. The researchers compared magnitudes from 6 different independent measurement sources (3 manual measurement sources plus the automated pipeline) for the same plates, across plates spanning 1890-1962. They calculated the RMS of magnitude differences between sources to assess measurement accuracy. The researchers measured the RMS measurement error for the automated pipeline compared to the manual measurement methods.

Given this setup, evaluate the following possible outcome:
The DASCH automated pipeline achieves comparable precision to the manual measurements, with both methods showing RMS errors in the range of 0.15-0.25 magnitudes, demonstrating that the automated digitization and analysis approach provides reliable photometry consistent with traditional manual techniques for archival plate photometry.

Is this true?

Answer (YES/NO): NO